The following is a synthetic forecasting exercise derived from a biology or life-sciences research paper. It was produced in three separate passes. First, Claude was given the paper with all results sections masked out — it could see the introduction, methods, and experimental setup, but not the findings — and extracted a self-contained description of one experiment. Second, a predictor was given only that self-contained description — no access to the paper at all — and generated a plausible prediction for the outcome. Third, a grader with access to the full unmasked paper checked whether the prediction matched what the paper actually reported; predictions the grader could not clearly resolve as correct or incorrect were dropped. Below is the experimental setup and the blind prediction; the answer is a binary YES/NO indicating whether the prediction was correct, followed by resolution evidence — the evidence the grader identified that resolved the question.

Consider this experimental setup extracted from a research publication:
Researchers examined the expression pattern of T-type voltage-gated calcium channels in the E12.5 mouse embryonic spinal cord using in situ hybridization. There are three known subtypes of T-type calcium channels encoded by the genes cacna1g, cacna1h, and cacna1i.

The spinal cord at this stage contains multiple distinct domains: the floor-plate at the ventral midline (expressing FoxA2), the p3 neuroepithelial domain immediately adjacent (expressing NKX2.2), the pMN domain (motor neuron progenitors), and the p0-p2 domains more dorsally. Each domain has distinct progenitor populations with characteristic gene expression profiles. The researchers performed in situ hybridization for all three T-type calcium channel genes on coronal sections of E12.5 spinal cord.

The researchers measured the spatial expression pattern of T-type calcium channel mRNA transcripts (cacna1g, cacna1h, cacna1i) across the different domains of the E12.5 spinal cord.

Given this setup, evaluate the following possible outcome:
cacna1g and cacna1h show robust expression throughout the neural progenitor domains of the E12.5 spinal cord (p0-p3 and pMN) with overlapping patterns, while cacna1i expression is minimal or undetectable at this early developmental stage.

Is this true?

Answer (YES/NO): NO